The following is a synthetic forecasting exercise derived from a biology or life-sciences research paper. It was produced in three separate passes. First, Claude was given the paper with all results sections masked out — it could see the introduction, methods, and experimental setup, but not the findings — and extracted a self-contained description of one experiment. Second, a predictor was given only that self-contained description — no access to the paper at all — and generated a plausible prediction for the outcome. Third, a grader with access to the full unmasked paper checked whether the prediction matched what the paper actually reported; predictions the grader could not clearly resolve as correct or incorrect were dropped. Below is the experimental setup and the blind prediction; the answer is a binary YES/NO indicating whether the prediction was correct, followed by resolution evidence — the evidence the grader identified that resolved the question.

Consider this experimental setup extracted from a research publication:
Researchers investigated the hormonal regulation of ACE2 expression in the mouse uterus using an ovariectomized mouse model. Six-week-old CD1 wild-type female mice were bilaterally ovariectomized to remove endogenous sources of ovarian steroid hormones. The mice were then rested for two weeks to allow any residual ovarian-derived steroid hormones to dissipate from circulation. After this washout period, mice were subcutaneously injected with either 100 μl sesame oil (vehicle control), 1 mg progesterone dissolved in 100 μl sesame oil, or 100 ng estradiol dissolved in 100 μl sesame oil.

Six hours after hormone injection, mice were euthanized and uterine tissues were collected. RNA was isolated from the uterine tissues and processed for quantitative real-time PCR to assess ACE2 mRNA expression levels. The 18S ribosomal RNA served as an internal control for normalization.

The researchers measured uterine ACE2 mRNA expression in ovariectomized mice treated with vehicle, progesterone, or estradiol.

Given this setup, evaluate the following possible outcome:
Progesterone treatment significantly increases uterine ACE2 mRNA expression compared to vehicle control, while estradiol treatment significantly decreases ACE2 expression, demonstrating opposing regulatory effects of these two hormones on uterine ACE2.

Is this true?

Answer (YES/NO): YES